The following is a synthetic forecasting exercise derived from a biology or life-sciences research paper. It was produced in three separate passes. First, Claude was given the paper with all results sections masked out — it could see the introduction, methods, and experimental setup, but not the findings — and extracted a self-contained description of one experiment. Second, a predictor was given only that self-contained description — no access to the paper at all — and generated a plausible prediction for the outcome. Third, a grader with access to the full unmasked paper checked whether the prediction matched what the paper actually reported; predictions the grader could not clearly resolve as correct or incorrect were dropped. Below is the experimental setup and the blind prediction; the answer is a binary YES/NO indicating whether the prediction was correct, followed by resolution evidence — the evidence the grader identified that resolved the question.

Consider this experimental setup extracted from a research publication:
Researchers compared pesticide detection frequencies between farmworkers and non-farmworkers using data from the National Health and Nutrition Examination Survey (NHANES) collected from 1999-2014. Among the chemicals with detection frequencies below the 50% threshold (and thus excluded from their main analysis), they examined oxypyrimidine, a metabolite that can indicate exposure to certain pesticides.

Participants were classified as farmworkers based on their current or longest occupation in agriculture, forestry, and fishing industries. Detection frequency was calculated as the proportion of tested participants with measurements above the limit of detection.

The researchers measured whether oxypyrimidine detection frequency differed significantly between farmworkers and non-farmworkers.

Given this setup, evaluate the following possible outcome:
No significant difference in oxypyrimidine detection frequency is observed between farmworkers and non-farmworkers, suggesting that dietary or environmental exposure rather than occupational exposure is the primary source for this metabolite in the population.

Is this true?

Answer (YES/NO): NO